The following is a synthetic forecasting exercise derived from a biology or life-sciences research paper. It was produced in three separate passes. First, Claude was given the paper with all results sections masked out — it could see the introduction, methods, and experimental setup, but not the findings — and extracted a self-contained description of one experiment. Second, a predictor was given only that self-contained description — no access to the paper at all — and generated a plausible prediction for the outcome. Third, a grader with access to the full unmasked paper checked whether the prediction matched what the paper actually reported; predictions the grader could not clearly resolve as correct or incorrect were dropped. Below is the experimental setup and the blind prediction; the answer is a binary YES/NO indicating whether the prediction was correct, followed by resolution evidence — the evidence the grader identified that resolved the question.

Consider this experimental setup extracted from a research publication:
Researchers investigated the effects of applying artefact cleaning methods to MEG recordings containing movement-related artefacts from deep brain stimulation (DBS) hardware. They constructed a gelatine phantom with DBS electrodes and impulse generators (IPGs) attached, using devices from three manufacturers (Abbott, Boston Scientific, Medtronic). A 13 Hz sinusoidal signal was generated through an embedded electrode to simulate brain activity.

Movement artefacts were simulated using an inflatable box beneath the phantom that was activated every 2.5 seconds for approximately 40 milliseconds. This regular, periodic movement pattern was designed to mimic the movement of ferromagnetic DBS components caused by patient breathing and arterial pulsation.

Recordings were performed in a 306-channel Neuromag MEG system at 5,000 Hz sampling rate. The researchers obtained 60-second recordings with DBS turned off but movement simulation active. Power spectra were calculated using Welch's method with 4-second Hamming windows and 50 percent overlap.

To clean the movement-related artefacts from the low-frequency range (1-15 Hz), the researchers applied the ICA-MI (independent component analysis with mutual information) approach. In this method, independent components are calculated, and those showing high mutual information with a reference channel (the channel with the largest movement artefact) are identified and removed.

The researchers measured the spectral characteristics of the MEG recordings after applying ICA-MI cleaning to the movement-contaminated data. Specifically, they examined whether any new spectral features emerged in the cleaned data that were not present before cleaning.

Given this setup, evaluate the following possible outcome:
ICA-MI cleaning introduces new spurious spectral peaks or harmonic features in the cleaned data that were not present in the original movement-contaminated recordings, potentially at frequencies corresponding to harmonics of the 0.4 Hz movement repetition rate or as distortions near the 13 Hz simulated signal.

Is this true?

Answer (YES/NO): NO